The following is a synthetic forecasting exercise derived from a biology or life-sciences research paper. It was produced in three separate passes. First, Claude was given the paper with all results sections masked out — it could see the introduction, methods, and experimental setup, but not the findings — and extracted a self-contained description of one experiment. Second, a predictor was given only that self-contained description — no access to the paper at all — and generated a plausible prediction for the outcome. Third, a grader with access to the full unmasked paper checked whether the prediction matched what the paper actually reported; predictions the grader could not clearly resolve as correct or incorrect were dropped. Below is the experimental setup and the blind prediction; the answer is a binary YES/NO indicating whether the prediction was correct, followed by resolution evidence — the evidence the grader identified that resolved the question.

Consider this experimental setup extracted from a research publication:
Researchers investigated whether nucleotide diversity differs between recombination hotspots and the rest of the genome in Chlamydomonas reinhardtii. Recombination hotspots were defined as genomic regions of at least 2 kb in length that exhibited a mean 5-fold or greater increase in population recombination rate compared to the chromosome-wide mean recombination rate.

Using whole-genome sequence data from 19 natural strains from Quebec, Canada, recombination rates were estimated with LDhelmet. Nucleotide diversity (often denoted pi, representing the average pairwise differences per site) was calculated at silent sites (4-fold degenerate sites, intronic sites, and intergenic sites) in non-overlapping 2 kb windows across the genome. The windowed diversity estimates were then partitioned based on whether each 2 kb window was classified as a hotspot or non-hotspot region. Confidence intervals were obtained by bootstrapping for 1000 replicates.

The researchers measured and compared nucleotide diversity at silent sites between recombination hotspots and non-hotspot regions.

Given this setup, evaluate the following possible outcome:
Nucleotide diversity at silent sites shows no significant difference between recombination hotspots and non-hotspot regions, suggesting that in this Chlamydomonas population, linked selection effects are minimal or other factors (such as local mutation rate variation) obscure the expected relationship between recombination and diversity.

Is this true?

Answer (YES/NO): NO